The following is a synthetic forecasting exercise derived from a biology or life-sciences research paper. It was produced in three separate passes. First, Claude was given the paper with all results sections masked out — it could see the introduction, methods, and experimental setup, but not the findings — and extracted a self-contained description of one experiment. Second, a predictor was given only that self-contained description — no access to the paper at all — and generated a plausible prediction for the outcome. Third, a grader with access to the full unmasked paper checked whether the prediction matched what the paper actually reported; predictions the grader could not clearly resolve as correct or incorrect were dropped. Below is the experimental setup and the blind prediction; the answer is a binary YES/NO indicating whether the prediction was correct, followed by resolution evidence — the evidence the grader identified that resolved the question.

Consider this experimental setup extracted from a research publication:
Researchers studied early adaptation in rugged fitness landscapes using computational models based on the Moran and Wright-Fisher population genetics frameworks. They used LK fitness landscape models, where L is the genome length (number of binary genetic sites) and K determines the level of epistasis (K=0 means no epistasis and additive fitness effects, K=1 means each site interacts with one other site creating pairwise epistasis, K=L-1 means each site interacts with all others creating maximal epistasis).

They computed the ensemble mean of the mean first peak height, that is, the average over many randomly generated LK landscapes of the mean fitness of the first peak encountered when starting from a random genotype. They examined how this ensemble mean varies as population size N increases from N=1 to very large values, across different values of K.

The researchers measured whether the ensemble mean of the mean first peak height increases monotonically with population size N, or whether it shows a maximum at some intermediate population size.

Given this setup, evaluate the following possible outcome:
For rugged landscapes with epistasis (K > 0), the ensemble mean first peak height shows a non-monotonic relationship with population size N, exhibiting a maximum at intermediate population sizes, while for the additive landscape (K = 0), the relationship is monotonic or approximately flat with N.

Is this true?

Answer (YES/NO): NO